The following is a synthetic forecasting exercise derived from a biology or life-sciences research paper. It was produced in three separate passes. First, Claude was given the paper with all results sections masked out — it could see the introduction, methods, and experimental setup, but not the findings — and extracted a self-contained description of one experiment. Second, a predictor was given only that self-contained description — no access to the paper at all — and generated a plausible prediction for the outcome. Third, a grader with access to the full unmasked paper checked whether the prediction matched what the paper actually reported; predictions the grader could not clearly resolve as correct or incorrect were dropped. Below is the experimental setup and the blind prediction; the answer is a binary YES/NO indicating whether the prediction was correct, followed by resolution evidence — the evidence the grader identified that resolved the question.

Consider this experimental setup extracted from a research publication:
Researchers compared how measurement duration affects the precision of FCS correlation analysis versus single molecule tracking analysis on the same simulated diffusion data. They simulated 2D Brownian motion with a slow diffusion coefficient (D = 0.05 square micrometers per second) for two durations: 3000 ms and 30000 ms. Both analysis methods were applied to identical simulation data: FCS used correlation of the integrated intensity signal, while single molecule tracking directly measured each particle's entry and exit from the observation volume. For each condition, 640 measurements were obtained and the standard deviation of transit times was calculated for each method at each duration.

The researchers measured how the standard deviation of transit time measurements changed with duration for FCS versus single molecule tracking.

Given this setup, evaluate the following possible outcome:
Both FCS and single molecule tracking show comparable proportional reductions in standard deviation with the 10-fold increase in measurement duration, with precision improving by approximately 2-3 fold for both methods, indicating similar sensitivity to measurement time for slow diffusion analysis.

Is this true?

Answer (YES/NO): NO